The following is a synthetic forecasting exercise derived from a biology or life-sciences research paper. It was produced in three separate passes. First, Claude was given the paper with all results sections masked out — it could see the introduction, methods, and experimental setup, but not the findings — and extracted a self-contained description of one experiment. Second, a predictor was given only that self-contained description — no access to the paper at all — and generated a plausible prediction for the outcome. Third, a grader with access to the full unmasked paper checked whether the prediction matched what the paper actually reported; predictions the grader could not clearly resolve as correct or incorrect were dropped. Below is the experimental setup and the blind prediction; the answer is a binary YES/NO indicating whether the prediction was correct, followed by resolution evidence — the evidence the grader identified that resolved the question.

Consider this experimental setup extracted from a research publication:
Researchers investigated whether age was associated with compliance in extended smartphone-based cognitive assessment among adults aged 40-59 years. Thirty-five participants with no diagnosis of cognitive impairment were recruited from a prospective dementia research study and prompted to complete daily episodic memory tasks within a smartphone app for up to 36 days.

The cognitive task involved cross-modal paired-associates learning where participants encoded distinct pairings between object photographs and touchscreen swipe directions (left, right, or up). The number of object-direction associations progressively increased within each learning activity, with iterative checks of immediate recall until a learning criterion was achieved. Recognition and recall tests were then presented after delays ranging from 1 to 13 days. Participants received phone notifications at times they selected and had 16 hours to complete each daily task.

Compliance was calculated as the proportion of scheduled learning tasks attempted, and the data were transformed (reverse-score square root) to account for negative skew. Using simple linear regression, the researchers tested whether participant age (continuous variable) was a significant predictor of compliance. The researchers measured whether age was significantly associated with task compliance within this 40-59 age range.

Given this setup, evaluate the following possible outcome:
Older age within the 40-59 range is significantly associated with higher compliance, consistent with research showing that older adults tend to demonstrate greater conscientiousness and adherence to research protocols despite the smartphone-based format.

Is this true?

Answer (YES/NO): NO